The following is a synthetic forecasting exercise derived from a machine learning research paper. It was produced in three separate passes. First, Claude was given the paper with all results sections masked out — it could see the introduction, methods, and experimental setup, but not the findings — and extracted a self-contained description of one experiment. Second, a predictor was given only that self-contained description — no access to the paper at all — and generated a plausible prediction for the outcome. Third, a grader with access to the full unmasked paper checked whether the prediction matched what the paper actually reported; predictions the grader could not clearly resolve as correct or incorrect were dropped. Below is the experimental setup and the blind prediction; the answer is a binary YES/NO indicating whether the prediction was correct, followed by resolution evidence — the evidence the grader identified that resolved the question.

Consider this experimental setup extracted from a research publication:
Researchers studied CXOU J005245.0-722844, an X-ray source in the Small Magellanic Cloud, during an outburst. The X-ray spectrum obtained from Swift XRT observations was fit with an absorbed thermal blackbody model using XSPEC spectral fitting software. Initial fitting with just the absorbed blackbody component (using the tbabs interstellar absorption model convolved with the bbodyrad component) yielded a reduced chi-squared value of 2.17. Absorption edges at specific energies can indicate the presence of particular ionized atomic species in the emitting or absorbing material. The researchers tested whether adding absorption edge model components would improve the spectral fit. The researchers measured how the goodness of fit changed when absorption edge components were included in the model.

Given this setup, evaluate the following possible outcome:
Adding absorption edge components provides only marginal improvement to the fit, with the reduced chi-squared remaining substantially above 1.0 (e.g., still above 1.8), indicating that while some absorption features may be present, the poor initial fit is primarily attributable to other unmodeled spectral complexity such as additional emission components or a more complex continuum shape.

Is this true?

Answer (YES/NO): NO